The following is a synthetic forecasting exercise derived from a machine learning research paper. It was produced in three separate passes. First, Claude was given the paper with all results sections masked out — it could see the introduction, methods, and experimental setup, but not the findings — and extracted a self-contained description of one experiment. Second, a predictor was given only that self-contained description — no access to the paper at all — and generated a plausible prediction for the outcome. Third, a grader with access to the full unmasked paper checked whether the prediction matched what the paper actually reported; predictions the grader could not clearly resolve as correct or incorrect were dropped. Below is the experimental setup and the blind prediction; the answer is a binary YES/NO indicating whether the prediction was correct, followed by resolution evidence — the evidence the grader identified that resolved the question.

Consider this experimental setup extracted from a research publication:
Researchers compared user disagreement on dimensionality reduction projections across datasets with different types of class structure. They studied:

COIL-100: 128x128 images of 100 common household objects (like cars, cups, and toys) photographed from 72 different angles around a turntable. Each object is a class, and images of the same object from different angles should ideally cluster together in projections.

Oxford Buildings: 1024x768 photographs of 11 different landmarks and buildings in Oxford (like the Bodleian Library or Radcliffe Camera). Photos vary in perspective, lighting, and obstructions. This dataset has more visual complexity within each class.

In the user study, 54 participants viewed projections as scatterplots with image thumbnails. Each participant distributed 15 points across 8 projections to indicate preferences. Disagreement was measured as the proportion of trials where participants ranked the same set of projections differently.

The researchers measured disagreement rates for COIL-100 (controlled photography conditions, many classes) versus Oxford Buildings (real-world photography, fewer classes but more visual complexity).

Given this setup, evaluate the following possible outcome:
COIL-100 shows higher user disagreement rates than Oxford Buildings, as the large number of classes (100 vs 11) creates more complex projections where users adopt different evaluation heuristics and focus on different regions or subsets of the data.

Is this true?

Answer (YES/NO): NO